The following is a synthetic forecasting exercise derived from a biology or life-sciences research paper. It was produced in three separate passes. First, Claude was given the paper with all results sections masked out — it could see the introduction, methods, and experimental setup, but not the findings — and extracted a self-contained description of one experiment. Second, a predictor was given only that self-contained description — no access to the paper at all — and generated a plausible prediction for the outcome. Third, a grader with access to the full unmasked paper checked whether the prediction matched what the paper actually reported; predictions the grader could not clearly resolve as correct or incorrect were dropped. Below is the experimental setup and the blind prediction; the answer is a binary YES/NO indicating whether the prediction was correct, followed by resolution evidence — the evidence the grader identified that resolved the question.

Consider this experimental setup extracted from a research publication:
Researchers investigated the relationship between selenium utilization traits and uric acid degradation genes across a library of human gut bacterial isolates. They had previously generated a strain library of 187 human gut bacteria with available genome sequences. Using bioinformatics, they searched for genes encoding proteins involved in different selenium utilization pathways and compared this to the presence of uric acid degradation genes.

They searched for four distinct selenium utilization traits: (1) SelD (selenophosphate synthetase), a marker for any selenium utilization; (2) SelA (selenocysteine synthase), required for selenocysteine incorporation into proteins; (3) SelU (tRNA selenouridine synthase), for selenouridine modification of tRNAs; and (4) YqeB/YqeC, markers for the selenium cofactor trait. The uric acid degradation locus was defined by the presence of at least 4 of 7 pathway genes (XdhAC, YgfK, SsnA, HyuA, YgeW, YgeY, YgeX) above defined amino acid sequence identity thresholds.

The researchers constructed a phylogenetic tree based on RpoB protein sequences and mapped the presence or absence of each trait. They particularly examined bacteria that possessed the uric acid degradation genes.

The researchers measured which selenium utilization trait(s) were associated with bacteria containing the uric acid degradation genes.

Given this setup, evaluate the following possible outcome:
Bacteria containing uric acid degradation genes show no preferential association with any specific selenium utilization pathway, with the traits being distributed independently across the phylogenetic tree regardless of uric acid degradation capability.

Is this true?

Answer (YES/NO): NO